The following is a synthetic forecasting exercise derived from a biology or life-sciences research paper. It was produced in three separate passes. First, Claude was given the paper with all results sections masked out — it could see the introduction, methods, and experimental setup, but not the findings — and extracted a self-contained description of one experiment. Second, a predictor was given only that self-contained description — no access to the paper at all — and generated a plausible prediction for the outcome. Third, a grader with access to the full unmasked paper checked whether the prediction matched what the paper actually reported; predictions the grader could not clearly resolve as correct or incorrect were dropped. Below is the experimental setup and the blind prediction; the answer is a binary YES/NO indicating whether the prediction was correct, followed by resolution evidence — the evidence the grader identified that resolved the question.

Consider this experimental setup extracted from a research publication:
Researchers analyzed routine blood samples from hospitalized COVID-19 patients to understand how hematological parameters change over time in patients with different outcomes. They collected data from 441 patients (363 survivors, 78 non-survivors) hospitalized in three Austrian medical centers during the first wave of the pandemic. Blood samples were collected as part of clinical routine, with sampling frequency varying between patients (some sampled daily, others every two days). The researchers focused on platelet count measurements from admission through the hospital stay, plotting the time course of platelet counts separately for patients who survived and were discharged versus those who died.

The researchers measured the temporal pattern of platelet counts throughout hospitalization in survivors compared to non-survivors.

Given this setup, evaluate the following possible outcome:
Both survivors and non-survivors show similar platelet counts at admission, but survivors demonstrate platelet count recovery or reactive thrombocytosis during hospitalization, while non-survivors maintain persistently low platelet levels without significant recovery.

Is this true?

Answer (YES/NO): NO